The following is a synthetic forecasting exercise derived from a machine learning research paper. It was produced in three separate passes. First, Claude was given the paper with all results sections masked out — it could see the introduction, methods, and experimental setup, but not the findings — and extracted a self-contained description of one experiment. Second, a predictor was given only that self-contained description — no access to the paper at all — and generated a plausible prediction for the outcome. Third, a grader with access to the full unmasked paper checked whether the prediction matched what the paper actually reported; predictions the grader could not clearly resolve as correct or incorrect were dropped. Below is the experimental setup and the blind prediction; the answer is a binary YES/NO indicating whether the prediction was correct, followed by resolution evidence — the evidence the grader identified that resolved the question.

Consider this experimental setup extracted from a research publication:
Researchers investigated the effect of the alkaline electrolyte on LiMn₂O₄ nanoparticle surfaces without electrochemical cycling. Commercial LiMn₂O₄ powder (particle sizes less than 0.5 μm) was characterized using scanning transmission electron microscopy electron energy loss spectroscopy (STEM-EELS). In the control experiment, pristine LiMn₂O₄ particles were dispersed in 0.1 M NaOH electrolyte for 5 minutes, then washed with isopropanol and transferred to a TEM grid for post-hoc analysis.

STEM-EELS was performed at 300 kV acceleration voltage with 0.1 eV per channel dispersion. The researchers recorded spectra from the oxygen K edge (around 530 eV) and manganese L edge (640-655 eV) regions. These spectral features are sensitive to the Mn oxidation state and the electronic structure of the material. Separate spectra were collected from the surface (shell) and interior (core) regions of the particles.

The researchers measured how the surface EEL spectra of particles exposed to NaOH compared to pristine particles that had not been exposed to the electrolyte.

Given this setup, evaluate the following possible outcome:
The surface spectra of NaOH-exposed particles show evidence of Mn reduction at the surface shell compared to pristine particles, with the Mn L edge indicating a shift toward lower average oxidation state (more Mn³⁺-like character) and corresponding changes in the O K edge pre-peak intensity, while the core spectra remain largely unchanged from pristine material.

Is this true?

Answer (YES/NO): YES